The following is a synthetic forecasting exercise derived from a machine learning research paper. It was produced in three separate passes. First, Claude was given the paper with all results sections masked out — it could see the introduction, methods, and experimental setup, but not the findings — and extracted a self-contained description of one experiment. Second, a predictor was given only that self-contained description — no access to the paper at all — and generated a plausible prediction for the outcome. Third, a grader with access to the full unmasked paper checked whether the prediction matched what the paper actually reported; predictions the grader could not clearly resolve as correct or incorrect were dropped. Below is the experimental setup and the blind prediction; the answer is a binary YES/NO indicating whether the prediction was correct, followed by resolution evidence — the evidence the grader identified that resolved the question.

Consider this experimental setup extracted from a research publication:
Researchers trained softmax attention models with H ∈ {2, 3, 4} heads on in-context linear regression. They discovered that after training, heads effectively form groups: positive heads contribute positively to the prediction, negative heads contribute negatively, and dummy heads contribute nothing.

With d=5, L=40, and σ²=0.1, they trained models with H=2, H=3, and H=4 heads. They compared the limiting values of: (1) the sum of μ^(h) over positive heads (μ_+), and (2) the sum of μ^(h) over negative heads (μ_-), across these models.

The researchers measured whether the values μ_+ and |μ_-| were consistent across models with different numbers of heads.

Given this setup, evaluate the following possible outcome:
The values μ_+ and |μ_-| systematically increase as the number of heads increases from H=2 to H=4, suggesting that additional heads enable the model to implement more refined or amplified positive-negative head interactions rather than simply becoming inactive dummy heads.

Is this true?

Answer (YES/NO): NO